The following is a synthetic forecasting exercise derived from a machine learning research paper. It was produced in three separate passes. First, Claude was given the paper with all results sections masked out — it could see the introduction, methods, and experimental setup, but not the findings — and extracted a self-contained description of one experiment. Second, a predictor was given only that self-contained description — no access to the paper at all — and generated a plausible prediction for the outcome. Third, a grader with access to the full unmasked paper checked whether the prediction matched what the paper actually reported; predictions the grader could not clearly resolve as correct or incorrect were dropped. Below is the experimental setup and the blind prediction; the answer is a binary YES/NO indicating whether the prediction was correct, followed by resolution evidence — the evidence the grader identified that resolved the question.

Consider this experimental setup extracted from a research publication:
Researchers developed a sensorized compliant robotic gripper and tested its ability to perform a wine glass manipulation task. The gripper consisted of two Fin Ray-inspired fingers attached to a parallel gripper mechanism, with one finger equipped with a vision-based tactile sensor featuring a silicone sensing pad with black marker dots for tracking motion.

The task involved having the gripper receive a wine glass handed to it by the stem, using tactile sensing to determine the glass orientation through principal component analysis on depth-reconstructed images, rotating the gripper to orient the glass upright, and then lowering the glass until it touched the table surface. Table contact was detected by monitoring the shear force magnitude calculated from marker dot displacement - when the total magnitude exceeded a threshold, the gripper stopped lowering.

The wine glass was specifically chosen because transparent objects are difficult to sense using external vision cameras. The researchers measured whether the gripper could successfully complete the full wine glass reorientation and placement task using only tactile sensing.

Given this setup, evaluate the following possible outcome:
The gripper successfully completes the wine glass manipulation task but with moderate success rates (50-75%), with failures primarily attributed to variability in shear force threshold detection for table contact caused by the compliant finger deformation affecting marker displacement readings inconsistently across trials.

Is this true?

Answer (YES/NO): NO